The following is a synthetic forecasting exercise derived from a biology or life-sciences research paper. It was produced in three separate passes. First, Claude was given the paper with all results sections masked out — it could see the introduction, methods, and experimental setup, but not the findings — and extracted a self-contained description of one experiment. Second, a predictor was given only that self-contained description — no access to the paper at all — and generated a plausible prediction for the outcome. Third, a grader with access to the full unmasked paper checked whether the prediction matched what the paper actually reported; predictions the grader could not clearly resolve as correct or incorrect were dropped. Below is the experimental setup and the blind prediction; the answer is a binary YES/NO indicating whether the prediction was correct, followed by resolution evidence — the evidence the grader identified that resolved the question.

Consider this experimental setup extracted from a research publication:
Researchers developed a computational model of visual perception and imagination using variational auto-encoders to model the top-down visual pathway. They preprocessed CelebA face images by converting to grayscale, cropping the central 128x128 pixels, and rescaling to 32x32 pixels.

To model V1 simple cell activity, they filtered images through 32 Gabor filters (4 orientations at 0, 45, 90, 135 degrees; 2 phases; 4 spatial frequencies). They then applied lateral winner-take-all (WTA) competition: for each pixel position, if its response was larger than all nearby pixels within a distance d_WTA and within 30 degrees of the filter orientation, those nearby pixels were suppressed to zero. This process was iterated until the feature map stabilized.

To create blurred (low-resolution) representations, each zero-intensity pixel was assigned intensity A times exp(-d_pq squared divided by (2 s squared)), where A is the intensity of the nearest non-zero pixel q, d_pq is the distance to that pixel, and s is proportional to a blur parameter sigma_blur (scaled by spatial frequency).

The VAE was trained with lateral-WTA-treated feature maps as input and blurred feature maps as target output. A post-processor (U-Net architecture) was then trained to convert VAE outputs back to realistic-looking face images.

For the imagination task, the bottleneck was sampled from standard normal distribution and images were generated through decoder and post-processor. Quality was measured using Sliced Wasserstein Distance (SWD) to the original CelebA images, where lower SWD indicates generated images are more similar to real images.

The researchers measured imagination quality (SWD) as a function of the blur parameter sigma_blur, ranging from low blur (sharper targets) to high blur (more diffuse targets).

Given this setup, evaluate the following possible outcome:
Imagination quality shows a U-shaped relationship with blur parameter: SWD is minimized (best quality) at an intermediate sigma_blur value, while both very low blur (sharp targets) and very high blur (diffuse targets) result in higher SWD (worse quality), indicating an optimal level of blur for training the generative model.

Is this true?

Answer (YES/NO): NO